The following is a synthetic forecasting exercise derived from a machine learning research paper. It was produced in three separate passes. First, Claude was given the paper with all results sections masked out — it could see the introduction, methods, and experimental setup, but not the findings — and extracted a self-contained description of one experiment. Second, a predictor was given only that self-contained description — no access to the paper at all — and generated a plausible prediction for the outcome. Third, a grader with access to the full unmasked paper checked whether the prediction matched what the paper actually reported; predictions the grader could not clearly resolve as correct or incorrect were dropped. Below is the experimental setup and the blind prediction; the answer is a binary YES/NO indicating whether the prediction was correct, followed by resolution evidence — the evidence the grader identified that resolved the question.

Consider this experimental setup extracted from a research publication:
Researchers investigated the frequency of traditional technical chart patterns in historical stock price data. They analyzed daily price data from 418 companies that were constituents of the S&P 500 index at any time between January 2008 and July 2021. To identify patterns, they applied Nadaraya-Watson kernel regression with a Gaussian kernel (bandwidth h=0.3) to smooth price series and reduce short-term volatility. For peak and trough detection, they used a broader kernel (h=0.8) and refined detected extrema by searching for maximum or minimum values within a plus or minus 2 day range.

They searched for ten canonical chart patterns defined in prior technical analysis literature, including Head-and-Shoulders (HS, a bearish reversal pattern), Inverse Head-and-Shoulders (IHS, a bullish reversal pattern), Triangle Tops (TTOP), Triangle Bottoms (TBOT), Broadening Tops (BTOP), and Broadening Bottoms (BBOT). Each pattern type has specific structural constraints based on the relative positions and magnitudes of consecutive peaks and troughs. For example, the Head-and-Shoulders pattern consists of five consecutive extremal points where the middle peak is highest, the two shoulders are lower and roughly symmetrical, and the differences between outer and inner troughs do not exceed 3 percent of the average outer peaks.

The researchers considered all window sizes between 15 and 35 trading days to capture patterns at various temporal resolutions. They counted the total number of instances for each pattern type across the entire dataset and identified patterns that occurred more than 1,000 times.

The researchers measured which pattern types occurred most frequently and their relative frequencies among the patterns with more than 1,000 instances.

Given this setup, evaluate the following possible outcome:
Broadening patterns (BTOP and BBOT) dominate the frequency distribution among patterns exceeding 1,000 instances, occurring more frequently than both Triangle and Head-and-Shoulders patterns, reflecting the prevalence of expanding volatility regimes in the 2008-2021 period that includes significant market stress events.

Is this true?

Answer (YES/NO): NO